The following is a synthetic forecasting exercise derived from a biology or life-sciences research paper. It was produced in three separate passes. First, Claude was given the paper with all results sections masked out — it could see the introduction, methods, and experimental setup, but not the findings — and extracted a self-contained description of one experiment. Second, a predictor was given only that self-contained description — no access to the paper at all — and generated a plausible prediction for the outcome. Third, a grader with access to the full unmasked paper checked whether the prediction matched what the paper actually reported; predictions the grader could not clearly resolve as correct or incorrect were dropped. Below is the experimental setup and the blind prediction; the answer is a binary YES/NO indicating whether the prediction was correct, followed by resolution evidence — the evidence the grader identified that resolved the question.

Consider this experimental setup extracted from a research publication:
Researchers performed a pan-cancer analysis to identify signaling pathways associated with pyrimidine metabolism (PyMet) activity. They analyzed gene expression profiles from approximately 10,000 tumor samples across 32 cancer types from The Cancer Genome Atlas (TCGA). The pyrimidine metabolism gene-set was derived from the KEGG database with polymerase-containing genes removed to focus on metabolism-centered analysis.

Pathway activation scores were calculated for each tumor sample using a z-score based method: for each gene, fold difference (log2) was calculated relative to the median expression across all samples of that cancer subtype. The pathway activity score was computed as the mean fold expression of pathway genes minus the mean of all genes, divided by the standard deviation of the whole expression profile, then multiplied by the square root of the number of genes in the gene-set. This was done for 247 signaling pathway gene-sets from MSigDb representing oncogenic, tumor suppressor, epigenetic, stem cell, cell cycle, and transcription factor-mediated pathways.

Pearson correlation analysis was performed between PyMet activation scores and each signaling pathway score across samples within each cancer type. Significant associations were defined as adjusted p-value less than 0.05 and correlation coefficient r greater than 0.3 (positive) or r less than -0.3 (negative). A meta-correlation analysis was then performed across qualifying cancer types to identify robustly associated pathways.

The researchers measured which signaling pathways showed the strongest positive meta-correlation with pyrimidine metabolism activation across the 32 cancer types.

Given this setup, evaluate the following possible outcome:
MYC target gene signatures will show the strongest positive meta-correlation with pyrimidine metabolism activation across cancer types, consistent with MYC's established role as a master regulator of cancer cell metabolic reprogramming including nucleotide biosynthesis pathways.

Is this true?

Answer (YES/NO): NO